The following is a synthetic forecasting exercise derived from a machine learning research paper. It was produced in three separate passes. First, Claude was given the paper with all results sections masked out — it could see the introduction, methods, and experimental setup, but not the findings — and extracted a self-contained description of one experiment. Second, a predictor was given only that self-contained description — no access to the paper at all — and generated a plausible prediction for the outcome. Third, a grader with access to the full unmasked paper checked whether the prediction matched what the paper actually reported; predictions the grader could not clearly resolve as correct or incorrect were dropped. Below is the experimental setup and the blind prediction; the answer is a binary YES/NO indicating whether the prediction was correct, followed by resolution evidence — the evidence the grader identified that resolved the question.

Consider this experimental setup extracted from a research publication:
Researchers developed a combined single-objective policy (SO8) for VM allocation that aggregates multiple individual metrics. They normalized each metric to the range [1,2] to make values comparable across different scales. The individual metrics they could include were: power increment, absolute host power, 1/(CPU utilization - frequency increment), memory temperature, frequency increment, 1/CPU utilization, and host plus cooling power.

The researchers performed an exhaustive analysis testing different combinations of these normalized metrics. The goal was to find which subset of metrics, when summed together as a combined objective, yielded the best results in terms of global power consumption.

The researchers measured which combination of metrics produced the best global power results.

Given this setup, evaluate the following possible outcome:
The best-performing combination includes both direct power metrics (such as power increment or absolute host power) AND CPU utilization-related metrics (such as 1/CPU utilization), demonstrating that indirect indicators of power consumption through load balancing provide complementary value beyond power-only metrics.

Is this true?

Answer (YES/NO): NO